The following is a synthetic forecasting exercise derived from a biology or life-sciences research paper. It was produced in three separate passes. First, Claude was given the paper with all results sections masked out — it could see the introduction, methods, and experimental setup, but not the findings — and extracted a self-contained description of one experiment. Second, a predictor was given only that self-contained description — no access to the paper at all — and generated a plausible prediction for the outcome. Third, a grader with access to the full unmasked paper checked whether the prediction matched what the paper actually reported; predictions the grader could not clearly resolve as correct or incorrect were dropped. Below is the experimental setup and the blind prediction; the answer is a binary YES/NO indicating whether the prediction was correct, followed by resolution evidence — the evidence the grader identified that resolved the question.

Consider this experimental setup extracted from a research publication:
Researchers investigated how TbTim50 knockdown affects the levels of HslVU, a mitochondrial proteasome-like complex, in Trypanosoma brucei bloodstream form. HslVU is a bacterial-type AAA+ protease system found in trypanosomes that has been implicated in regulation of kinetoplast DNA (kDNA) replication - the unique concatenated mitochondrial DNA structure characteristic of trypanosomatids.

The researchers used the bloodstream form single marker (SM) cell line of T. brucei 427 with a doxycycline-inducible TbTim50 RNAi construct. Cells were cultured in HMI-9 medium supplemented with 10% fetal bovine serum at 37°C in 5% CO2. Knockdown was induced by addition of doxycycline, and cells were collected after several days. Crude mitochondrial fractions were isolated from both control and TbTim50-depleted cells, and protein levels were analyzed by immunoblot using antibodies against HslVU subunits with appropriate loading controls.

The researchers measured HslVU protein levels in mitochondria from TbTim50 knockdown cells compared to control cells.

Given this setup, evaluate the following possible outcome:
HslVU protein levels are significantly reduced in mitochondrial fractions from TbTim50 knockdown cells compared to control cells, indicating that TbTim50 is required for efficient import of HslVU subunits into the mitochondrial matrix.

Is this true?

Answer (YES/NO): NO